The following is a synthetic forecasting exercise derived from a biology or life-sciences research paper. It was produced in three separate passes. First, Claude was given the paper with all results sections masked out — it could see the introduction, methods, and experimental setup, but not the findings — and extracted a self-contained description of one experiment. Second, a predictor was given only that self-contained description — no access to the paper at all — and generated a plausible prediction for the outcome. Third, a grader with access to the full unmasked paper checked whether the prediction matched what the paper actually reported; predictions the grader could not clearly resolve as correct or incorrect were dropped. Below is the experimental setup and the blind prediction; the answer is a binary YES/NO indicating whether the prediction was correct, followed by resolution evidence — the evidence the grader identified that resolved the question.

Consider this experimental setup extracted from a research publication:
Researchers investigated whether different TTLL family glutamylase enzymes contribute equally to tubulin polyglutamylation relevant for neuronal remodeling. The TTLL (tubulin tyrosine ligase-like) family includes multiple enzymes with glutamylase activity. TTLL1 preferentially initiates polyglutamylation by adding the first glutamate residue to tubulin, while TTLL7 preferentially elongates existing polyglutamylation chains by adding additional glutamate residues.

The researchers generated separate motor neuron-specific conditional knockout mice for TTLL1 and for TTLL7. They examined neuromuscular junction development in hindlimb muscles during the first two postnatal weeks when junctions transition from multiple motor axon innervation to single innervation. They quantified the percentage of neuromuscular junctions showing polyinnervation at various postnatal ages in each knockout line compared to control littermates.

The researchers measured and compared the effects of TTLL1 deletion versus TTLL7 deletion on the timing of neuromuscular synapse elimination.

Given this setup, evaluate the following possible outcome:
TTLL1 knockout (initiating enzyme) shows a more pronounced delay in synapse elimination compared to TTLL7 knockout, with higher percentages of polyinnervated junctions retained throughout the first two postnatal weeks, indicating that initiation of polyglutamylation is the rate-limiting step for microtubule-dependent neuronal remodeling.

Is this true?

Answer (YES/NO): NO